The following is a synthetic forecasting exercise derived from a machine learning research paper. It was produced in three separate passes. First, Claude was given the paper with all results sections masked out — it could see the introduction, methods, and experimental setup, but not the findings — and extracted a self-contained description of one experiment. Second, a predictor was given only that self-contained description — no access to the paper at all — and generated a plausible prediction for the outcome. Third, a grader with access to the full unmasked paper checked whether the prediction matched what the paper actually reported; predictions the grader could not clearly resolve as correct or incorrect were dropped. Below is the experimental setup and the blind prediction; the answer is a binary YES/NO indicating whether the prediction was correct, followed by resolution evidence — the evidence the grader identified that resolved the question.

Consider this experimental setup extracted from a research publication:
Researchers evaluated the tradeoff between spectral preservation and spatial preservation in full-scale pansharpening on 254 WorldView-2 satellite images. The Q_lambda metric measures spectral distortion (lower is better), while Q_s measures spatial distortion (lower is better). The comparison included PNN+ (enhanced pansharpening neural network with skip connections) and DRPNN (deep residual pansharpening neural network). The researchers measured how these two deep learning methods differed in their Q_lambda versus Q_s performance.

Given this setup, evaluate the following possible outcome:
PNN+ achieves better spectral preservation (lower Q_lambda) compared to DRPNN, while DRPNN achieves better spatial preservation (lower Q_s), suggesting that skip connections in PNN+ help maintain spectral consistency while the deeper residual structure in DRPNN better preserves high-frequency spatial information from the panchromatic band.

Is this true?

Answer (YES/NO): NO